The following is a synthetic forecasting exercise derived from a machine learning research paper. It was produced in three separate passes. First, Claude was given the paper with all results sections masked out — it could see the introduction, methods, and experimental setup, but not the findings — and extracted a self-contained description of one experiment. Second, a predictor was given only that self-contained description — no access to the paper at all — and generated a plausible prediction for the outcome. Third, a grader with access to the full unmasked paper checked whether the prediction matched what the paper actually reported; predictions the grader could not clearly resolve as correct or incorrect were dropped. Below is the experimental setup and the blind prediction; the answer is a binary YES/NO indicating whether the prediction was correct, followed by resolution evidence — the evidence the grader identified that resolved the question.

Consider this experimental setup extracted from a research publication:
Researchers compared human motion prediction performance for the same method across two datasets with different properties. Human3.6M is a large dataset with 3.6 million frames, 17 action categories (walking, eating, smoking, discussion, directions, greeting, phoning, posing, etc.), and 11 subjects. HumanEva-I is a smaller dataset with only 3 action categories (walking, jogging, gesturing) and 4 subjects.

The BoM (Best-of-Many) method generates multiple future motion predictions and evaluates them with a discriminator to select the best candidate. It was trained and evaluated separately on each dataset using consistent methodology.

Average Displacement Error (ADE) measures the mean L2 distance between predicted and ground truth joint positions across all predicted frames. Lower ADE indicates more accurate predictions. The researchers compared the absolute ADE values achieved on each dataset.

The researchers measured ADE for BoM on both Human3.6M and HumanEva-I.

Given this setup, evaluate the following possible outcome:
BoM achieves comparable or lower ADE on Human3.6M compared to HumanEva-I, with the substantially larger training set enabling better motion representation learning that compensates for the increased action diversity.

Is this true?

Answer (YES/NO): NO